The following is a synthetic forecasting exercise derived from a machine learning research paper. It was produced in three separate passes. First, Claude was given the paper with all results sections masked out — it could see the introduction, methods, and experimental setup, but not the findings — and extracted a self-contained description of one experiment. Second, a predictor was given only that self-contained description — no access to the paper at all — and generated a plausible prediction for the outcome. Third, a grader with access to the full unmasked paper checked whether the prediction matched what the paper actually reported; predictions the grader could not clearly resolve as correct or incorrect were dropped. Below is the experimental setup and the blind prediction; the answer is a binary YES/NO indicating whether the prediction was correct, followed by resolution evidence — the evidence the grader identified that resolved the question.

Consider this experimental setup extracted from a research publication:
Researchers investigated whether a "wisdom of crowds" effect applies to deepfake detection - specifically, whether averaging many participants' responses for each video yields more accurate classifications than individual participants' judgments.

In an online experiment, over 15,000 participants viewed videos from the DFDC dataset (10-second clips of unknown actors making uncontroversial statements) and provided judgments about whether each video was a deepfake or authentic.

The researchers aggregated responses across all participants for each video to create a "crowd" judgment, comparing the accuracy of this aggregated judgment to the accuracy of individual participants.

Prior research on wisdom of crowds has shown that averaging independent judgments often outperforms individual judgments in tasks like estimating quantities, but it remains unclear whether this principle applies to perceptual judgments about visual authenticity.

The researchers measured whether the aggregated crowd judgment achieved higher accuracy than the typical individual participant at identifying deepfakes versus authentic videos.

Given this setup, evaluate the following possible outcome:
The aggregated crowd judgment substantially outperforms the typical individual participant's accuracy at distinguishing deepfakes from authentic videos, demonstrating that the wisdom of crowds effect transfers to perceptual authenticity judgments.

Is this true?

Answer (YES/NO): YES